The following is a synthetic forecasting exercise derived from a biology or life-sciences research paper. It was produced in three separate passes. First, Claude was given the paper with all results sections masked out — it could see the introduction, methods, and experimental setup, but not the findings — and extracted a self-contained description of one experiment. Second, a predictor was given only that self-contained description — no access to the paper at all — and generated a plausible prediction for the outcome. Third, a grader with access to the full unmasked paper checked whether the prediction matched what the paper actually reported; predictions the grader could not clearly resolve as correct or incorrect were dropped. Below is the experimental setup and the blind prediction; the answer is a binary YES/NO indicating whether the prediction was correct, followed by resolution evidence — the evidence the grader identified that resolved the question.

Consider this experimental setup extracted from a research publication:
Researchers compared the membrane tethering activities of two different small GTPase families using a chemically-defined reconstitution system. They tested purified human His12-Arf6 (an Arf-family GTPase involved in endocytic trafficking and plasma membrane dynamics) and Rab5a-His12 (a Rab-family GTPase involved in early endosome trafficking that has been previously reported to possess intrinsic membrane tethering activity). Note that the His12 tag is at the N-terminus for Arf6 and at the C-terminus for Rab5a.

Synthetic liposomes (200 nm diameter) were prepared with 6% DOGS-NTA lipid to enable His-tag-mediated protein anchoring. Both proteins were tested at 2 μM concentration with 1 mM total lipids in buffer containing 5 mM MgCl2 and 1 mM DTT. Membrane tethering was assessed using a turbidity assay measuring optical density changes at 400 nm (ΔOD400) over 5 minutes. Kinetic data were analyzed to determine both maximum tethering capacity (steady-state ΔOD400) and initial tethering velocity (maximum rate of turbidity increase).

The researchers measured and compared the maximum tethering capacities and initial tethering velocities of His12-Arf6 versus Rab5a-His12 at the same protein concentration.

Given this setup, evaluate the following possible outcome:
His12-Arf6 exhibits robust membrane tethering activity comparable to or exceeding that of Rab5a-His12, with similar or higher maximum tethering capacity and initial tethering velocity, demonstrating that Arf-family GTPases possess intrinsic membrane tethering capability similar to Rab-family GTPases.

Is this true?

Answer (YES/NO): YES